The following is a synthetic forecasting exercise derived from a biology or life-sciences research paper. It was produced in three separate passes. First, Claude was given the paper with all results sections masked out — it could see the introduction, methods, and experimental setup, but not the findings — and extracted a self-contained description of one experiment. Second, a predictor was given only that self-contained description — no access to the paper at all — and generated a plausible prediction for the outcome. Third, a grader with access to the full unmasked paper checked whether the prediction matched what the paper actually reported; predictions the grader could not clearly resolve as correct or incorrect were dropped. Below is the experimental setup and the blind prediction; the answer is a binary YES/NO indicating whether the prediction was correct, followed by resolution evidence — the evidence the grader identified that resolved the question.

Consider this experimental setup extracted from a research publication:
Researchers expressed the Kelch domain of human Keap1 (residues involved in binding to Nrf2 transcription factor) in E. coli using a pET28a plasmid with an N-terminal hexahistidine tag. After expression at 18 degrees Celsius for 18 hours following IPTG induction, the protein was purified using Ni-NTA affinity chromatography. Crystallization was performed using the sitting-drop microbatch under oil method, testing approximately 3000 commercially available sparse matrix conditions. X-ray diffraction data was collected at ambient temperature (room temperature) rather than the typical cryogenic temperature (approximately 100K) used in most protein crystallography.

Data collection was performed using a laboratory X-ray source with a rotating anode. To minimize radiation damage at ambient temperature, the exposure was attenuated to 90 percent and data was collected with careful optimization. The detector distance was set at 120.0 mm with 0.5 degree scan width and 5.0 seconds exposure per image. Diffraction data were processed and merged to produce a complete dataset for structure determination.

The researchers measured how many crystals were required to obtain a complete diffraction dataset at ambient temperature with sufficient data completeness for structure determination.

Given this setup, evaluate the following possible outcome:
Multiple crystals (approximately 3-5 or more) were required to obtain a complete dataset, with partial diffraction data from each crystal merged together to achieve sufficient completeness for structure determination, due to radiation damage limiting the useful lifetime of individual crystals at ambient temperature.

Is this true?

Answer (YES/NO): NO